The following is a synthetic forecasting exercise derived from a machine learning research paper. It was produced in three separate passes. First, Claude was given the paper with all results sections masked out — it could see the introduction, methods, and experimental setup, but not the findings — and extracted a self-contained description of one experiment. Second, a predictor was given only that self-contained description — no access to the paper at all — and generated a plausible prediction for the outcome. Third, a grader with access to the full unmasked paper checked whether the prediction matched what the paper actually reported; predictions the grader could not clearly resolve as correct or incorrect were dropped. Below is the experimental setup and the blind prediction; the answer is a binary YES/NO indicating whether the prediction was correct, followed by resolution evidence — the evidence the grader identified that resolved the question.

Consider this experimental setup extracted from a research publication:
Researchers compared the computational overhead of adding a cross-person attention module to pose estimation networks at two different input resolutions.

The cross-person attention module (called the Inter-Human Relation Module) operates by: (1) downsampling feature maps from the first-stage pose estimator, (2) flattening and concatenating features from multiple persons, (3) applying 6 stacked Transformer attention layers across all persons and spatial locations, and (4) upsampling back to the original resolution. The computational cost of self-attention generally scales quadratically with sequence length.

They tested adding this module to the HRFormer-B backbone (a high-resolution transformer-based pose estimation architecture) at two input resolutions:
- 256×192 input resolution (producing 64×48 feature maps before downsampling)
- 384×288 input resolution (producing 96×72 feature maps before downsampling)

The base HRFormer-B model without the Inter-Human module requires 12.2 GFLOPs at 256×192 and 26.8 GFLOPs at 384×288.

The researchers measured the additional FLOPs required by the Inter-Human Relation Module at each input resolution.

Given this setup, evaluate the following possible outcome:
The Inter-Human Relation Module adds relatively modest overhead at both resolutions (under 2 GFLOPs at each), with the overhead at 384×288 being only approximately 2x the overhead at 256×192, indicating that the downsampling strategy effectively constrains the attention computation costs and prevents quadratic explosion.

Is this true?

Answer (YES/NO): NO